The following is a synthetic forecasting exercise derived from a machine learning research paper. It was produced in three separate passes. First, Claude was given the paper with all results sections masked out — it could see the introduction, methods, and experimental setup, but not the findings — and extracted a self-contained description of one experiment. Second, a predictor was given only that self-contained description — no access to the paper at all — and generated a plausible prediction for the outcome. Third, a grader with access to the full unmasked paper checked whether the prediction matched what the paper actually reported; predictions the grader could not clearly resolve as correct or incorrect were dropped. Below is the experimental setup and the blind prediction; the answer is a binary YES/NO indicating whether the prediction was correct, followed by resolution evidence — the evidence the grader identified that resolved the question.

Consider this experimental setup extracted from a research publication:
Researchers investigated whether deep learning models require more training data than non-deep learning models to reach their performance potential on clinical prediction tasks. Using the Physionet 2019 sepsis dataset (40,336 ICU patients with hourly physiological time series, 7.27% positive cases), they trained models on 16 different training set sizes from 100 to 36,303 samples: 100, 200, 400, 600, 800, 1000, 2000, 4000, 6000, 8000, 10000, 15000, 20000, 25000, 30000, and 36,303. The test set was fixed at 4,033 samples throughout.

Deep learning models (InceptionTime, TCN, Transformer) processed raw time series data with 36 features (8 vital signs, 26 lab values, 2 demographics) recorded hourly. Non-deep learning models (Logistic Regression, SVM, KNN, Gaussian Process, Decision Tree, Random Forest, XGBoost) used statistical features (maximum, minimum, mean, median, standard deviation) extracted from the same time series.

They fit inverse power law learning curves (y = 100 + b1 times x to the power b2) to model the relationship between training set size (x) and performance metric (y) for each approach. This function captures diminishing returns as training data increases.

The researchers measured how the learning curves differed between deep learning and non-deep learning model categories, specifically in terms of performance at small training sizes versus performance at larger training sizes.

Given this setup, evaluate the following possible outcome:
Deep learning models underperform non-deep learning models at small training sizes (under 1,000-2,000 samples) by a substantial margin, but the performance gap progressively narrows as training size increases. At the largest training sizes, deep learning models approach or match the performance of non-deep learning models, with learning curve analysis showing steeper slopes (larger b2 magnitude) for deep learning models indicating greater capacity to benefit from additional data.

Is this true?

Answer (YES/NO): NO